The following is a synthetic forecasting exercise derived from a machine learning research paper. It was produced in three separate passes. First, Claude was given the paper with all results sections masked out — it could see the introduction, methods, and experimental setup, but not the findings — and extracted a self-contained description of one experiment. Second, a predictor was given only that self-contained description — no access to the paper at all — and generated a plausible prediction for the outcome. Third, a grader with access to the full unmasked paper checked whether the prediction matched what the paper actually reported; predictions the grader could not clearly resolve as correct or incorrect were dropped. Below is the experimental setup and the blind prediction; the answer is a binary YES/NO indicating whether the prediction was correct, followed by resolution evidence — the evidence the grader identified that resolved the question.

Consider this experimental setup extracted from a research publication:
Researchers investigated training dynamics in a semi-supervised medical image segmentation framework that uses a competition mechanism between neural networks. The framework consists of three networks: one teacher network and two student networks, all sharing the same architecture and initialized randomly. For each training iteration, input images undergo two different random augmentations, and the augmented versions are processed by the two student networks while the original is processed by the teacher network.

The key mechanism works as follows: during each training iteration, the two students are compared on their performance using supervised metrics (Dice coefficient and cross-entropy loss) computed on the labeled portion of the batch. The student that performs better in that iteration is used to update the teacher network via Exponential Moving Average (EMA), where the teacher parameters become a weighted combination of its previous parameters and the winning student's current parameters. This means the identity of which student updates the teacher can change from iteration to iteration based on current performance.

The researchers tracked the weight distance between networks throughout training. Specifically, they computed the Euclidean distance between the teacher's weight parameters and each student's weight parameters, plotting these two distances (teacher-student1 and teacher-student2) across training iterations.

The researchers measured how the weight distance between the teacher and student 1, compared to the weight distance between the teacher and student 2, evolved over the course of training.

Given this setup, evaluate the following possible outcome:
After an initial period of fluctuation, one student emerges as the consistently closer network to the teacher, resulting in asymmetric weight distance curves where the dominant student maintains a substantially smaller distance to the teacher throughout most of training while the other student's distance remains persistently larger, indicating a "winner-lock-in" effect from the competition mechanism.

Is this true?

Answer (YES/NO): NO